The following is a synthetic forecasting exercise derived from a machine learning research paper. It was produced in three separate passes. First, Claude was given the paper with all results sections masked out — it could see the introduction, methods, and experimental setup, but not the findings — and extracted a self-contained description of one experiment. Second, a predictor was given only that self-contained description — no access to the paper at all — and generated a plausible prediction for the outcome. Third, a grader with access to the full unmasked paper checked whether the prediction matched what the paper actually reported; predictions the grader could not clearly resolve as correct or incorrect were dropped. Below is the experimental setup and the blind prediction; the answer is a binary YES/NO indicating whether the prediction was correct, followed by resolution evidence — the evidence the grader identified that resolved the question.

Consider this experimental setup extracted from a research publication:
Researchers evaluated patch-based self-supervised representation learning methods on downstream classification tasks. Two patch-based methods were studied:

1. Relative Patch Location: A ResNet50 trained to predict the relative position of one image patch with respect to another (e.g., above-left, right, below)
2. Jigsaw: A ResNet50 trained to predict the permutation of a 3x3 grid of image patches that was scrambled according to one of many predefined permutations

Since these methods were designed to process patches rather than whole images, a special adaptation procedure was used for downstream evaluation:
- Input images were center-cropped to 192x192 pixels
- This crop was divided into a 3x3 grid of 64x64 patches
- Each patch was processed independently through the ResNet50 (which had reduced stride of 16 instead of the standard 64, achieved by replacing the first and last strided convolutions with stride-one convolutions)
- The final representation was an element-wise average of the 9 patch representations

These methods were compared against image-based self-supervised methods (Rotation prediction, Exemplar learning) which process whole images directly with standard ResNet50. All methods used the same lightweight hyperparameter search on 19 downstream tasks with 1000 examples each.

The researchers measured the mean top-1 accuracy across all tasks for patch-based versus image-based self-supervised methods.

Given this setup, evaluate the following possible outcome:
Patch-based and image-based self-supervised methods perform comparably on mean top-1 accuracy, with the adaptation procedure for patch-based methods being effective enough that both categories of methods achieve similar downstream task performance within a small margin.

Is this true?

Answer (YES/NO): NO